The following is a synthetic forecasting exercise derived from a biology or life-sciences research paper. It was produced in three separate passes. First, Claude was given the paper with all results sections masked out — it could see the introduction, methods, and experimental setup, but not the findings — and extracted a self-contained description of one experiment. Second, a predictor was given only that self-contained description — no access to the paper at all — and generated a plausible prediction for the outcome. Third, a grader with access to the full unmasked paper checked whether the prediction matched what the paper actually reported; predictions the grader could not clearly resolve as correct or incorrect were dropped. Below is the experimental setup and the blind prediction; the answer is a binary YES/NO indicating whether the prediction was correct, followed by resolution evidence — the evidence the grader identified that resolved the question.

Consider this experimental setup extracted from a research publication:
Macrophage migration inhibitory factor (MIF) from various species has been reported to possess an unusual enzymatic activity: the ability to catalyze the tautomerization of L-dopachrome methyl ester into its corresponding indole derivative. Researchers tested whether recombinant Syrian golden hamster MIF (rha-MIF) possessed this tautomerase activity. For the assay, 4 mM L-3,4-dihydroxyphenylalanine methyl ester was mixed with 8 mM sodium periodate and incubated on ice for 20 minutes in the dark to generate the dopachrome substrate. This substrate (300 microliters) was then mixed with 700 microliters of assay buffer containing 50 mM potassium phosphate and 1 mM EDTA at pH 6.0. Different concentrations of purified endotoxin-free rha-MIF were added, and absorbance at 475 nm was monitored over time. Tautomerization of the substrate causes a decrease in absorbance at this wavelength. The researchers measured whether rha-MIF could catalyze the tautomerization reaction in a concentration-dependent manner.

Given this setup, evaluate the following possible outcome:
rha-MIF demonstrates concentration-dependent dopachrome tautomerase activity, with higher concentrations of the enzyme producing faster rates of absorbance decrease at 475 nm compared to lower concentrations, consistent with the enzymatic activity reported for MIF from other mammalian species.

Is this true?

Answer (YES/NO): YES